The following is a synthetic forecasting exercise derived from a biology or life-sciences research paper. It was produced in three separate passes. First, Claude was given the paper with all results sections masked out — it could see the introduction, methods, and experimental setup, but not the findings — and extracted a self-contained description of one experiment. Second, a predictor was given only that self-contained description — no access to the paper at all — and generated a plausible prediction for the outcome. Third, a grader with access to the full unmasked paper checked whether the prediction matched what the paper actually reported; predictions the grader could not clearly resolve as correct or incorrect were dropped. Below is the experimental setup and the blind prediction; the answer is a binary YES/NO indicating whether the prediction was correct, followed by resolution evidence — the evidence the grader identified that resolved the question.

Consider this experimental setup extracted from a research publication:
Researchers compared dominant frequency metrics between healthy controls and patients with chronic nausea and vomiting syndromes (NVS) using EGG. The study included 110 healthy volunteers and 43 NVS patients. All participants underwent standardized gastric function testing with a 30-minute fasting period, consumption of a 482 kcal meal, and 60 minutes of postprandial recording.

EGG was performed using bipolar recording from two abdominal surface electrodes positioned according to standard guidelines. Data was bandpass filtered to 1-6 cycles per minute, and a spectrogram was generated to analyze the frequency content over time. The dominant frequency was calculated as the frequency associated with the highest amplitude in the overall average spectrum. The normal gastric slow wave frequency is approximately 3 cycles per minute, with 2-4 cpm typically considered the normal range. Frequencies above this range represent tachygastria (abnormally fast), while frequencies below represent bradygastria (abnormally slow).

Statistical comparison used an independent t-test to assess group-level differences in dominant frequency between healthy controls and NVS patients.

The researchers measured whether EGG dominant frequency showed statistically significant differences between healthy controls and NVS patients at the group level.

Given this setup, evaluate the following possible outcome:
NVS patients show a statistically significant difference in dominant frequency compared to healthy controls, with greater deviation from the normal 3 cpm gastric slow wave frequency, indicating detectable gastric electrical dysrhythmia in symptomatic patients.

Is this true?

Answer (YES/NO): YES